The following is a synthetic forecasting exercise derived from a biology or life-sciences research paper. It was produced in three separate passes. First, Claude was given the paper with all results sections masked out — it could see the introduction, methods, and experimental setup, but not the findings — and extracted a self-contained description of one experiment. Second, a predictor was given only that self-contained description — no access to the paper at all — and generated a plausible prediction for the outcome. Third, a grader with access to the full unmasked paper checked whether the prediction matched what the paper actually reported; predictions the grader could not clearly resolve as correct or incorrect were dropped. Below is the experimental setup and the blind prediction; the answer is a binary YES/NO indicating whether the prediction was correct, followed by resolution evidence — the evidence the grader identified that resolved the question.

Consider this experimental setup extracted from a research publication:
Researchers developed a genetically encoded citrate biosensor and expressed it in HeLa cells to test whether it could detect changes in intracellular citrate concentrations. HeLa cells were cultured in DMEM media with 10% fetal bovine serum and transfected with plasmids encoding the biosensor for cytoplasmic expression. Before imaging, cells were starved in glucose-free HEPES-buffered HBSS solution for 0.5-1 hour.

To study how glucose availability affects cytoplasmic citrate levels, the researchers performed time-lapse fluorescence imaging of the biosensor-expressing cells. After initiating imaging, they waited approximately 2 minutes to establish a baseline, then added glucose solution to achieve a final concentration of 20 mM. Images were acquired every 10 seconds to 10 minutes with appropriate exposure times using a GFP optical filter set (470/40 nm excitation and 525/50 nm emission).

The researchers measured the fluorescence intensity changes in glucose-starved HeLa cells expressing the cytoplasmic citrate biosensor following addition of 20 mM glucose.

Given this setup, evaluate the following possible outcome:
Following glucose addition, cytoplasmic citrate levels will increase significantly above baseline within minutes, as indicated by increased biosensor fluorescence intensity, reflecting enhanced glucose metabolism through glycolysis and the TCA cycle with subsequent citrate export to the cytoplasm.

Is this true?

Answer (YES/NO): YES